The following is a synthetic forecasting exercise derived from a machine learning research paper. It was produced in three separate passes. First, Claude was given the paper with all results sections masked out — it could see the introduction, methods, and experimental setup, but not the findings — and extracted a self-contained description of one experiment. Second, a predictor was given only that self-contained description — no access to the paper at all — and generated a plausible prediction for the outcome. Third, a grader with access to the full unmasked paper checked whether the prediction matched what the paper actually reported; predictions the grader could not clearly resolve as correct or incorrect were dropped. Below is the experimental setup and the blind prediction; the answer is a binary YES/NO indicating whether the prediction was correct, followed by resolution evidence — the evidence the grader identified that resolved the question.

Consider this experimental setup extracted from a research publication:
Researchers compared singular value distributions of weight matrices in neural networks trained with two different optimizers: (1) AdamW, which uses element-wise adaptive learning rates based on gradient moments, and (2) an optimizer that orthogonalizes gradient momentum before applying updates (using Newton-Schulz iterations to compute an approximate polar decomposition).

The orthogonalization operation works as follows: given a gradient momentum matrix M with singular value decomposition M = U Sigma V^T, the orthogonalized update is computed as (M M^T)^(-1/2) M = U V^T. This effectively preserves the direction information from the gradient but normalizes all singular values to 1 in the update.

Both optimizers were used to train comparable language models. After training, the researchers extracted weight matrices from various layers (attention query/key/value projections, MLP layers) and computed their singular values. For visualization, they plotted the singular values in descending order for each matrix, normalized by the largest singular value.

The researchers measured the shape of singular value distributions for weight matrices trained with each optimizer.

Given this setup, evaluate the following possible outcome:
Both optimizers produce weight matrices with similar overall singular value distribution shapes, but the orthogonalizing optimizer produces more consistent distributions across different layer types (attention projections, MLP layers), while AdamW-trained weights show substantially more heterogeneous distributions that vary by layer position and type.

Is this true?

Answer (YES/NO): NO